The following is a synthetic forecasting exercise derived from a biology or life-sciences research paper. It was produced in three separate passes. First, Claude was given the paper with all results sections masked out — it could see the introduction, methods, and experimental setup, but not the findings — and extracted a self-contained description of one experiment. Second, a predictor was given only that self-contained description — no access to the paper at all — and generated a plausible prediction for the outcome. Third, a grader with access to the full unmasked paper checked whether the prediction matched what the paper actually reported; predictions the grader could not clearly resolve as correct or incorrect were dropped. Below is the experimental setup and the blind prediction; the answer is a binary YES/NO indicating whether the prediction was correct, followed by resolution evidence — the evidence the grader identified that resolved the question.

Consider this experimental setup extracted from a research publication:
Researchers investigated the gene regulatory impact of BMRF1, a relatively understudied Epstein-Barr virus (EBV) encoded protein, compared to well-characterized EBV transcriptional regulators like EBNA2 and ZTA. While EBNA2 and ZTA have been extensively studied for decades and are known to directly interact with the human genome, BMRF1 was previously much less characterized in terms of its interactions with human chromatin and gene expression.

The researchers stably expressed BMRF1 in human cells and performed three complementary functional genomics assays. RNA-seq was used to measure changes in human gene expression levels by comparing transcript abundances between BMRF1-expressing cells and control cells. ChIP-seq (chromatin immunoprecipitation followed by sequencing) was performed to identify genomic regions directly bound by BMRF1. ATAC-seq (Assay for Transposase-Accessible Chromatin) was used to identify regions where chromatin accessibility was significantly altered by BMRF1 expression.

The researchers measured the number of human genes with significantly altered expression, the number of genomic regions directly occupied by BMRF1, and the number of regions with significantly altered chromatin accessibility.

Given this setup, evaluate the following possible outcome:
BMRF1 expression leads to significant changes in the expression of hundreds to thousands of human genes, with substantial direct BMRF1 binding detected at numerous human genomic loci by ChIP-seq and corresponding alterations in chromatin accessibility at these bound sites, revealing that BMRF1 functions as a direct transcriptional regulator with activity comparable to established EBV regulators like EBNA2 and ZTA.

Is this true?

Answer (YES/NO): YES